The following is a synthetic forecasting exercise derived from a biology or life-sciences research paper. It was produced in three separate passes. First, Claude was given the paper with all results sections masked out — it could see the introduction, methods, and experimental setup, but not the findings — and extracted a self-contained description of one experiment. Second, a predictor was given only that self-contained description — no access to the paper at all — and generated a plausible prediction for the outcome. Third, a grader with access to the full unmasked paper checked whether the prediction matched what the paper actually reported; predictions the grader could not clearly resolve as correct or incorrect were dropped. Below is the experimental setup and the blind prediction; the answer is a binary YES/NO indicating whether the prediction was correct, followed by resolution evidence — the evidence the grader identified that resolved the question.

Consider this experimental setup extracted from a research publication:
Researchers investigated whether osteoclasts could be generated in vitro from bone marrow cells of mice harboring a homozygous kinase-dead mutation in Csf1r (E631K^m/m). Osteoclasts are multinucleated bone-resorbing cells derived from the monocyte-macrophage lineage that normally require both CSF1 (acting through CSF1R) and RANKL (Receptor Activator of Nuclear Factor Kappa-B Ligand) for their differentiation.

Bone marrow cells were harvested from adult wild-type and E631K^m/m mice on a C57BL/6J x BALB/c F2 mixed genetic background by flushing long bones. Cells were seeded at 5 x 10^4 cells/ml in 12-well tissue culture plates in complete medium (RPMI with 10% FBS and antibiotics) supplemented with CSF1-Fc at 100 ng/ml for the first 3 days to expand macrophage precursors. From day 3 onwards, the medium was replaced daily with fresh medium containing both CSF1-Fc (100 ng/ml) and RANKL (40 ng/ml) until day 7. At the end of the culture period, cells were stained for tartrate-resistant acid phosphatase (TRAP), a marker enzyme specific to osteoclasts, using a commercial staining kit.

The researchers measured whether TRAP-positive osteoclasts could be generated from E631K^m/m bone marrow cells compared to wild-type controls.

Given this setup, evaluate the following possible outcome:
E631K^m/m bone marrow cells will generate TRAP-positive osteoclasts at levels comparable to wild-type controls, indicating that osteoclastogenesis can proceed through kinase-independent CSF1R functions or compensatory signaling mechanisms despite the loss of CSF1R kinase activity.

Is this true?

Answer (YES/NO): NO